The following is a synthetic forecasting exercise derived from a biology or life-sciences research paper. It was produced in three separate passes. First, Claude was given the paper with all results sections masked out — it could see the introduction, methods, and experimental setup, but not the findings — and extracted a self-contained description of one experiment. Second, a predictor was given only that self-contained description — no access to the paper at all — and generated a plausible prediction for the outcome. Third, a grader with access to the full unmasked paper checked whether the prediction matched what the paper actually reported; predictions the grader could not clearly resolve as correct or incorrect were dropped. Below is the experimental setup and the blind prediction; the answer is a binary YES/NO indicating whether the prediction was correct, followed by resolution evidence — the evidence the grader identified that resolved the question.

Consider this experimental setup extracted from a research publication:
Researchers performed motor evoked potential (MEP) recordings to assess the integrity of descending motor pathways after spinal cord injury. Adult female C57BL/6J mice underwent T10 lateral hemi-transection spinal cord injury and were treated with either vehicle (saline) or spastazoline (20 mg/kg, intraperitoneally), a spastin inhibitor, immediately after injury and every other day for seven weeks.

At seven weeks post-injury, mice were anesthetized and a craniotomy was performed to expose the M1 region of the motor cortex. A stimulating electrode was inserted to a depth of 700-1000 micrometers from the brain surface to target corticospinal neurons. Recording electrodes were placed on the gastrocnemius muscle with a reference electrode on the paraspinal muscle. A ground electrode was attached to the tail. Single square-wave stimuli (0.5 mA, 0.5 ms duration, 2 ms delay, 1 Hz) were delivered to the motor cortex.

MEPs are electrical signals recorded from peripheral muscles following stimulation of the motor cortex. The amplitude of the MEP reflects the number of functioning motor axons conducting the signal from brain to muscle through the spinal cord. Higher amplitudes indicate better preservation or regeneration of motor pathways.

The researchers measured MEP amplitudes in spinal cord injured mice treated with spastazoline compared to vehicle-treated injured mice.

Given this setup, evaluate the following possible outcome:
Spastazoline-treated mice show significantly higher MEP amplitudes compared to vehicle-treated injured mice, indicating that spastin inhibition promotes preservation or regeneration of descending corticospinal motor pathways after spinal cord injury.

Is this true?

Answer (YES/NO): NO